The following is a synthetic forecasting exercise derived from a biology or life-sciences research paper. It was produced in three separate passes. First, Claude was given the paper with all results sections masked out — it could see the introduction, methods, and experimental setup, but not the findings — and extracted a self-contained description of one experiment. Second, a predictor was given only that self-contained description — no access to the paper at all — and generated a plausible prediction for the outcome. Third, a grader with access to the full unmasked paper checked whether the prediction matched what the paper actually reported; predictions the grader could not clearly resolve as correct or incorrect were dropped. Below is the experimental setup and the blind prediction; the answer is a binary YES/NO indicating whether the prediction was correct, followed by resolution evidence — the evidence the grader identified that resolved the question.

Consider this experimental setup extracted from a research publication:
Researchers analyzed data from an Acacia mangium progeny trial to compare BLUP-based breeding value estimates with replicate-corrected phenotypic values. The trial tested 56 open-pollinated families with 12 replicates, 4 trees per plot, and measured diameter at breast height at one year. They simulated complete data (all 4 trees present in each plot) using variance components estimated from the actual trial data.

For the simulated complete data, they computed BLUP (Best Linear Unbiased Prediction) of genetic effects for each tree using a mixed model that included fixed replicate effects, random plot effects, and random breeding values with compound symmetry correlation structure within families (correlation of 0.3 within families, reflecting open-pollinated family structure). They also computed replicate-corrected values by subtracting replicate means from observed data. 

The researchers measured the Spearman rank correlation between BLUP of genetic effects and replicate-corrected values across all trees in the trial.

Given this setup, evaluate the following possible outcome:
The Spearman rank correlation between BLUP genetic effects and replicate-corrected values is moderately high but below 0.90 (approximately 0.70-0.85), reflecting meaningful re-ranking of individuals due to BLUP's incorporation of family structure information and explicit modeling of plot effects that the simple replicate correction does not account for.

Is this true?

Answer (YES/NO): YES